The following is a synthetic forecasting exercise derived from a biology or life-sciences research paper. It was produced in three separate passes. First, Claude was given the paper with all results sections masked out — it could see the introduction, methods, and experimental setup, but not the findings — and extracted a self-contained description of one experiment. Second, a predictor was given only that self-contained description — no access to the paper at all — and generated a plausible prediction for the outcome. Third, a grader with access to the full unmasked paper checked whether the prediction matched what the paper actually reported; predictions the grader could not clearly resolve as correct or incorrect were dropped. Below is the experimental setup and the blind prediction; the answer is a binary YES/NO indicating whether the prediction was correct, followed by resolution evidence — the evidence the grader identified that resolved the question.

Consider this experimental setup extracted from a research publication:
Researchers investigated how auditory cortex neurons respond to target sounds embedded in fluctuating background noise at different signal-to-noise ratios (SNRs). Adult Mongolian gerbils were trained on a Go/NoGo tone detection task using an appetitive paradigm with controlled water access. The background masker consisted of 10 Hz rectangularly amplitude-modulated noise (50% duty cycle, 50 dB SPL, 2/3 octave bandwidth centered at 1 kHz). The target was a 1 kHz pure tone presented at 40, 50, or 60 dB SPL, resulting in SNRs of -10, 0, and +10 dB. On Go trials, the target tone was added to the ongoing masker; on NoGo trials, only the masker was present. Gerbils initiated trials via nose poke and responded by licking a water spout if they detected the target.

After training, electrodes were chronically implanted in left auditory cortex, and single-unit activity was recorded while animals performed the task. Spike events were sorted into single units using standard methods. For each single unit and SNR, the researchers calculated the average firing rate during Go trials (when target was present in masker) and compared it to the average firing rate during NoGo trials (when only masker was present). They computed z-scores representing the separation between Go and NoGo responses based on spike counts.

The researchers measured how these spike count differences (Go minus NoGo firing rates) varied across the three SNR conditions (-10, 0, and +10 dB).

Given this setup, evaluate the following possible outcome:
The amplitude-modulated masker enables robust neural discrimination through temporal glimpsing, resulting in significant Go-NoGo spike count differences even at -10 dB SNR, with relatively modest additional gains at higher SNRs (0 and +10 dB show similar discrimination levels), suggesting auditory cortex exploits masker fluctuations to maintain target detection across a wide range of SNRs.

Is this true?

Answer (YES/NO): NO